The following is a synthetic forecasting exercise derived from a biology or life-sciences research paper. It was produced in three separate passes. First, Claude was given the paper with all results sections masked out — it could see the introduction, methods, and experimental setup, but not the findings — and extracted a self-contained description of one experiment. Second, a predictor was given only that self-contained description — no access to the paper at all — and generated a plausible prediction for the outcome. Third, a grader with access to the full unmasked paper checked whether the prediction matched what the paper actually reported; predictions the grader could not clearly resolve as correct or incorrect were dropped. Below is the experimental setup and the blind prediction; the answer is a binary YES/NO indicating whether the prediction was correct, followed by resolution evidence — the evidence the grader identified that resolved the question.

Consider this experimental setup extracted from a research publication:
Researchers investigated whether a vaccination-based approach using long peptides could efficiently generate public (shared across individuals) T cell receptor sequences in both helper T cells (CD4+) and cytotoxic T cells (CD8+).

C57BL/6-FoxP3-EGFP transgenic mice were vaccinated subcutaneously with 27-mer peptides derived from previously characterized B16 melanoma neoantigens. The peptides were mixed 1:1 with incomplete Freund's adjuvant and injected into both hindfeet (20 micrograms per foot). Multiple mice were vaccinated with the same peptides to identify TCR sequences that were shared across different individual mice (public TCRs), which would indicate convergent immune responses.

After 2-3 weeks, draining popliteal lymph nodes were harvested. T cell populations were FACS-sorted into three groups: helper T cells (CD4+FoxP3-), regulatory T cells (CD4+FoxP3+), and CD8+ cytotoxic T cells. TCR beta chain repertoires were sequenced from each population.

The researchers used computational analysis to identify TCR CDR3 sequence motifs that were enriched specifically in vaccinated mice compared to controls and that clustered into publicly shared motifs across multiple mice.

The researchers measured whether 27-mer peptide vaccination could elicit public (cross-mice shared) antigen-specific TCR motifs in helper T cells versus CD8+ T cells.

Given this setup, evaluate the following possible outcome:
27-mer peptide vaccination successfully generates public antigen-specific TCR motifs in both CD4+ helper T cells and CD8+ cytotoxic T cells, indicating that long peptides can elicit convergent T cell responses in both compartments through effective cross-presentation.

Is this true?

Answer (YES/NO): NO